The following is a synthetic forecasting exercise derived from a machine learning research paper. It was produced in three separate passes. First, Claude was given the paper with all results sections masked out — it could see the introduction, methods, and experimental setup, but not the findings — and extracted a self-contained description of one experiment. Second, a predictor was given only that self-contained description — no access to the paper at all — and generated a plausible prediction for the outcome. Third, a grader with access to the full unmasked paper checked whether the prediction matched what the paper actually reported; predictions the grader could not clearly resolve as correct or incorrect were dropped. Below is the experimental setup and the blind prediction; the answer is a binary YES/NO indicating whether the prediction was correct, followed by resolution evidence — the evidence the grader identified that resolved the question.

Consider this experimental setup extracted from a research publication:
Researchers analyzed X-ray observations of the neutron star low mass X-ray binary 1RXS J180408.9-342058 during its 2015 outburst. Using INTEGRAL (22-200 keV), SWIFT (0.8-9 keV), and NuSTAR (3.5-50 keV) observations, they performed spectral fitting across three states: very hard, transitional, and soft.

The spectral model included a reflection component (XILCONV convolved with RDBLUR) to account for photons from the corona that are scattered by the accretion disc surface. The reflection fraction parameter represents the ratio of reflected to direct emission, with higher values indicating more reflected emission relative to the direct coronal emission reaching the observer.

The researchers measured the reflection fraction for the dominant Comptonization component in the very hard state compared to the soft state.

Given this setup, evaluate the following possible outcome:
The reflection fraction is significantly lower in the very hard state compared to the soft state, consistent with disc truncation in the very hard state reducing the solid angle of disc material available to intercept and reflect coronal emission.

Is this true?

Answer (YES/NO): YES